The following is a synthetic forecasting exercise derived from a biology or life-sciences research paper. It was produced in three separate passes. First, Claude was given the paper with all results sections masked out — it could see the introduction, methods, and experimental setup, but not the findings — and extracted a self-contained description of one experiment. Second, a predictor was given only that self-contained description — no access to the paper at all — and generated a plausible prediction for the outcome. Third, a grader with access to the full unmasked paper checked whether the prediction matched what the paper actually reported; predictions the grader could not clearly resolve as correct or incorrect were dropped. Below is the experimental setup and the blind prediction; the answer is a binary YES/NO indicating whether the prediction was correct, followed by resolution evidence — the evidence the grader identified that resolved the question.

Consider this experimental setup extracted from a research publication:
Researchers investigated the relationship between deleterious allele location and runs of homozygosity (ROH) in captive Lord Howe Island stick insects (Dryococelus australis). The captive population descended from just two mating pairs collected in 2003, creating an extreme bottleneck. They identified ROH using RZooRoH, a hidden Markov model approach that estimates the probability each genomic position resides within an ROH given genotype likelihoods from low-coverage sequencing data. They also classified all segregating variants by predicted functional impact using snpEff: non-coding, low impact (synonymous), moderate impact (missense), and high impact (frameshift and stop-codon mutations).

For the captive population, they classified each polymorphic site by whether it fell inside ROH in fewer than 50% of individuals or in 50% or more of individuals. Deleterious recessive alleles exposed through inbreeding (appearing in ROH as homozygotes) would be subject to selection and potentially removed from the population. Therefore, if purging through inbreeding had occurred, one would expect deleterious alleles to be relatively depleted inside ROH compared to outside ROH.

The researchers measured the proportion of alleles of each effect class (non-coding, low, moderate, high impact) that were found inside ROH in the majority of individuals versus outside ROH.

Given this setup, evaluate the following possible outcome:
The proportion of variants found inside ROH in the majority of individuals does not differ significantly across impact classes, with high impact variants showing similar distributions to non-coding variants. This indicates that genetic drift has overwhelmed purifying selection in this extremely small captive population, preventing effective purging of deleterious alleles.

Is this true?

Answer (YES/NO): NO